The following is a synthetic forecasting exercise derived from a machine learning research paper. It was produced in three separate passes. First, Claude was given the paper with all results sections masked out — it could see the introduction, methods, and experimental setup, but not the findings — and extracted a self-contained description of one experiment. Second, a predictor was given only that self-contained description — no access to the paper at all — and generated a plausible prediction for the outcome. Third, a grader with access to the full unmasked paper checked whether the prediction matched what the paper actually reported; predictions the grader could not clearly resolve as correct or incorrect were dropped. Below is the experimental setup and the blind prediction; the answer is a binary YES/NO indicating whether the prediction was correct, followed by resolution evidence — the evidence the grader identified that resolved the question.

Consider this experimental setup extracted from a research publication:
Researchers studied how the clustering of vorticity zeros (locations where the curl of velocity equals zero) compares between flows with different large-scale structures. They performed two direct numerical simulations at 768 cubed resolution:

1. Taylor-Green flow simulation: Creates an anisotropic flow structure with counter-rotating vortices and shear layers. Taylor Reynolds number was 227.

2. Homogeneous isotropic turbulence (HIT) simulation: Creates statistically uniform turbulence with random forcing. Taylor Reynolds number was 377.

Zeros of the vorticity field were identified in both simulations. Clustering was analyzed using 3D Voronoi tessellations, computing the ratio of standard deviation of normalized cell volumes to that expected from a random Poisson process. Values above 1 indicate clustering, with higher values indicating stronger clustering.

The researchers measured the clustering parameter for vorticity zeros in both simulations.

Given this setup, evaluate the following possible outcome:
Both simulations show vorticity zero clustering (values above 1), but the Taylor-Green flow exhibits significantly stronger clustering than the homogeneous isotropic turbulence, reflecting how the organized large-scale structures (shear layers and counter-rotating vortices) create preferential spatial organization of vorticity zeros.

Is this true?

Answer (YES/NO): NO